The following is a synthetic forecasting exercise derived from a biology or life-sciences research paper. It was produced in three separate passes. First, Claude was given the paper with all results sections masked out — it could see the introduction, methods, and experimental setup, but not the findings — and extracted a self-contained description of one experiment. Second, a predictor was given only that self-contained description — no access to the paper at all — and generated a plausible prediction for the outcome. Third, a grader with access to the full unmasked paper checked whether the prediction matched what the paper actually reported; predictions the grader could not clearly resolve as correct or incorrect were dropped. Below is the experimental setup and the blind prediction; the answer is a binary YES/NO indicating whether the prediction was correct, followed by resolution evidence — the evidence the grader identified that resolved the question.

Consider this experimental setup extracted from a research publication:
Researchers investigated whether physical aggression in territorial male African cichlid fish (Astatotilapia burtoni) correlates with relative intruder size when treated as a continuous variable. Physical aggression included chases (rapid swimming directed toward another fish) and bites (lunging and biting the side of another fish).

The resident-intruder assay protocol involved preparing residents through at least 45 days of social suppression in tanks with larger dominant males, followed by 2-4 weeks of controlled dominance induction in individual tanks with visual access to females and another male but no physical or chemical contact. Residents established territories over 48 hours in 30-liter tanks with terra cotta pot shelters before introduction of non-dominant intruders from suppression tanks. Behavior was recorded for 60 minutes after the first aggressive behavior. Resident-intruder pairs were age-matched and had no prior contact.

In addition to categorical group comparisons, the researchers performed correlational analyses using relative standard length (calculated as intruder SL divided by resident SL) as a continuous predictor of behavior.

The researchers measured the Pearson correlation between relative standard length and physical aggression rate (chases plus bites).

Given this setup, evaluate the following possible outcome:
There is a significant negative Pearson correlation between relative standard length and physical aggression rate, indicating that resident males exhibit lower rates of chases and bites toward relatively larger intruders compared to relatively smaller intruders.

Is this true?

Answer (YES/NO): NO